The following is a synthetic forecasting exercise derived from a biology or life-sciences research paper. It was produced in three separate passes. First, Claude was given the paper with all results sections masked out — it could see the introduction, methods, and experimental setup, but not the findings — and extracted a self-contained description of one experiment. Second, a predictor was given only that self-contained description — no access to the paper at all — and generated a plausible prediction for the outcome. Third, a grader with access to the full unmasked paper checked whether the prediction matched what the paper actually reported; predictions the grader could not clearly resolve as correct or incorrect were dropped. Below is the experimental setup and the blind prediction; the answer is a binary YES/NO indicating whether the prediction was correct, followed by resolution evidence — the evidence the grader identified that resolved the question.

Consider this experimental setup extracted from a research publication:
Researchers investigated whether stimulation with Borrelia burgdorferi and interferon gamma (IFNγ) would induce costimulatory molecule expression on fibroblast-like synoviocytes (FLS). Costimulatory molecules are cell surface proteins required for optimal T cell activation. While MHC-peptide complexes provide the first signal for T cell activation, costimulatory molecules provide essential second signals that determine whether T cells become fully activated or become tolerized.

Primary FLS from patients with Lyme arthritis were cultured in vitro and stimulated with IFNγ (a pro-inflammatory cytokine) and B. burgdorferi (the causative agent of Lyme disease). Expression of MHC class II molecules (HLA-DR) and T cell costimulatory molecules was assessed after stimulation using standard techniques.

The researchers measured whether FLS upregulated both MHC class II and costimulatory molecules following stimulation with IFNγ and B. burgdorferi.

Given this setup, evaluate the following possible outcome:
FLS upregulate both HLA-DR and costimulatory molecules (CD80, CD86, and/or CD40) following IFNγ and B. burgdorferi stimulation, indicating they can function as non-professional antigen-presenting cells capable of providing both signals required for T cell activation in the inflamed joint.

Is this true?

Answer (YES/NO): YES